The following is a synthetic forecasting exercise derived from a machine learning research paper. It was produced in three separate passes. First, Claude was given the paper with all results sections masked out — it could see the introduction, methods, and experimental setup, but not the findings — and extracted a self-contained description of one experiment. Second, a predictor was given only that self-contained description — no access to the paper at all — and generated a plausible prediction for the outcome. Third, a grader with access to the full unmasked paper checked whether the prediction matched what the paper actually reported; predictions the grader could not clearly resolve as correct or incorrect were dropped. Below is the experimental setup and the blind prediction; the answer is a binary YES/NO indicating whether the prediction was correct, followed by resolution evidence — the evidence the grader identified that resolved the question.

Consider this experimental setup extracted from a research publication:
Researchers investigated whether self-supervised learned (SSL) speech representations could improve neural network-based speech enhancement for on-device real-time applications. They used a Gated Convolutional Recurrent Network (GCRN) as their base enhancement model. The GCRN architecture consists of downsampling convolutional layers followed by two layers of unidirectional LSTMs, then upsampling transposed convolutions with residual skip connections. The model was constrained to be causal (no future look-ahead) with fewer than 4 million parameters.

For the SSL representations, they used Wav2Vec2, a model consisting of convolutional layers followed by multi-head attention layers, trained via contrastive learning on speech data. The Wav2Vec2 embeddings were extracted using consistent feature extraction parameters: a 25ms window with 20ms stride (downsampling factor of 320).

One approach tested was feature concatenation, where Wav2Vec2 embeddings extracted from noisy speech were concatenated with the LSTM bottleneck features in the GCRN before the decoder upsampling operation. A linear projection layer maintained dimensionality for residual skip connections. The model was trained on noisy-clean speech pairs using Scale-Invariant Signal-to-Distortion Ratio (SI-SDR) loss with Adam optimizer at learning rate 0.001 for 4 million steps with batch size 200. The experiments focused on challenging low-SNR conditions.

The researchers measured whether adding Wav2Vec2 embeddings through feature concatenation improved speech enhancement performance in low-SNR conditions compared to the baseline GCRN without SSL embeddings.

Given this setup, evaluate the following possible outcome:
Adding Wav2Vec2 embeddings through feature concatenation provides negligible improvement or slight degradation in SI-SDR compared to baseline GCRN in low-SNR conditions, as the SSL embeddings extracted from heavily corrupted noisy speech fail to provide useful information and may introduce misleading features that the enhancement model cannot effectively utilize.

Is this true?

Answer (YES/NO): YES